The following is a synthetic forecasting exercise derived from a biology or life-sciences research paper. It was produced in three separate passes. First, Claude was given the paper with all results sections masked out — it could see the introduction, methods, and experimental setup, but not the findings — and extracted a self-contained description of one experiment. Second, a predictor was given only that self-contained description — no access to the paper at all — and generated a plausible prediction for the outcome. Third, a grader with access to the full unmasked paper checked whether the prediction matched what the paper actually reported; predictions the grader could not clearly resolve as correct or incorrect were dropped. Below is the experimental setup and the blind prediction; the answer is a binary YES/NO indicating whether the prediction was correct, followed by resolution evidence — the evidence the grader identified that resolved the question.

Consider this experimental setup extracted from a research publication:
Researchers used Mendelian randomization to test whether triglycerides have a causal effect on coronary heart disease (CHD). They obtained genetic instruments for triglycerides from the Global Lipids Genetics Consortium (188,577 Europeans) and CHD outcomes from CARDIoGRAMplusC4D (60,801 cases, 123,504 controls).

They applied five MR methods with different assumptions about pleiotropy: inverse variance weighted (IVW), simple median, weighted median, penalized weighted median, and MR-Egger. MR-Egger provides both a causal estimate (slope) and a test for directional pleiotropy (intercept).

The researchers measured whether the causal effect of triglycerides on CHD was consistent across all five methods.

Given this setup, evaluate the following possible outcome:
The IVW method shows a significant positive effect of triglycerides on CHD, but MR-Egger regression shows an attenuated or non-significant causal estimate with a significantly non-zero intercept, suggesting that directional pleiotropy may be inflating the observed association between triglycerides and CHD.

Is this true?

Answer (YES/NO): NO